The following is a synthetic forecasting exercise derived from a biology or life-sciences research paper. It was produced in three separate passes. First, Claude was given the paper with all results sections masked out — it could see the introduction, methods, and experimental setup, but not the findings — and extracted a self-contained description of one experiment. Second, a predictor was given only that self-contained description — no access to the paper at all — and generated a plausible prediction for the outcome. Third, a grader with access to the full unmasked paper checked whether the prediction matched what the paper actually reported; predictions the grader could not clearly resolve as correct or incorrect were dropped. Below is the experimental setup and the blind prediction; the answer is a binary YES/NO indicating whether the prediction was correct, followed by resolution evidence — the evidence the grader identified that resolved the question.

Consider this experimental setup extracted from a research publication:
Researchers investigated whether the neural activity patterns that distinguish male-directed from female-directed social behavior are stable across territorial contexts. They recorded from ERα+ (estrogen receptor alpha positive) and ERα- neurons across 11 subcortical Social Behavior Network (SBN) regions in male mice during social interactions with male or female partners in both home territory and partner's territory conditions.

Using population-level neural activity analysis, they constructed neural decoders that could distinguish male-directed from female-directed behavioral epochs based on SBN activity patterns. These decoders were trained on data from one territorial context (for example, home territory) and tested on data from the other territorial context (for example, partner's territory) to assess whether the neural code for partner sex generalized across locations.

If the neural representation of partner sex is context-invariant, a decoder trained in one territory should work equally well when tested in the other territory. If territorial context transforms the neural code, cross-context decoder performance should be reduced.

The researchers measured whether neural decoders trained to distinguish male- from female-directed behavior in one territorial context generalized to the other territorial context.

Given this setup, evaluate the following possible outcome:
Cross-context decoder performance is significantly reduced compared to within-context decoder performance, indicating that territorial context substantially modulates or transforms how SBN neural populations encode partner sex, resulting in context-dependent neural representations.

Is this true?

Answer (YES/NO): YES